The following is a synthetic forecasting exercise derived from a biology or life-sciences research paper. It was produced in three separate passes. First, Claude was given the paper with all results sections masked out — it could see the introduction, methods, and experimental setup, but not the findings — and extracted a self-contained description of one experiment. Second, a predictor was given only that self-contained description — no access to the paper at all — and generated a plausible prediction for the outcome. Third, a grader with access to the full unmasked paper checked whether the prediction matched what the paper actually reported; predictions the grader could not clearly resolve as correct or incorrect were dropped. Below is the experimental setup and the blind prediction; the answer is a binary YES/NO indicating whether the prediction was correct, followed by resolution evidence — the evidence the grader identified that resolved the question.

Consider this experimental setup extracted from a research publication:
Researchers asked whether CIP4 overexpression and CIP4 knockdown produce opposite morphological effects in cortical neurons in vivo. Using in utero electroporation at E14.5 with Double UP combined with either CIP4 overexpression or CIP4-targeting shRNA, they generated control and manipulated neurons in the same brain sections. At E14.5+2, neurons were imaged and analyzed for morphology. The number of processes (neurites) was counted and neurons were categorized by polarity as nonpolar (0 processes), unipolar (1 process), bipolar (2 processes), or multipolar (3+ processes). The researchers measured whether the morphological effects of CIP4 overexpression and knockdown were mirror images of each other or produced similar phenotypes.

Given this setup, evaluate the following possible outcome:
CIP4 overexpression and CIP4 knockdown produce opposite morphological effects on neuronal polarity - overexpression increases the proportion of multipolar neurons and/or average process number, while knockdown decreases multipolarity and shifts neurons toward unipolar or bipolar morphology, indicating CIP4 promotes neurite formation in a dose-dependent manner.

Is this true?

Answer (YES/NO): NO